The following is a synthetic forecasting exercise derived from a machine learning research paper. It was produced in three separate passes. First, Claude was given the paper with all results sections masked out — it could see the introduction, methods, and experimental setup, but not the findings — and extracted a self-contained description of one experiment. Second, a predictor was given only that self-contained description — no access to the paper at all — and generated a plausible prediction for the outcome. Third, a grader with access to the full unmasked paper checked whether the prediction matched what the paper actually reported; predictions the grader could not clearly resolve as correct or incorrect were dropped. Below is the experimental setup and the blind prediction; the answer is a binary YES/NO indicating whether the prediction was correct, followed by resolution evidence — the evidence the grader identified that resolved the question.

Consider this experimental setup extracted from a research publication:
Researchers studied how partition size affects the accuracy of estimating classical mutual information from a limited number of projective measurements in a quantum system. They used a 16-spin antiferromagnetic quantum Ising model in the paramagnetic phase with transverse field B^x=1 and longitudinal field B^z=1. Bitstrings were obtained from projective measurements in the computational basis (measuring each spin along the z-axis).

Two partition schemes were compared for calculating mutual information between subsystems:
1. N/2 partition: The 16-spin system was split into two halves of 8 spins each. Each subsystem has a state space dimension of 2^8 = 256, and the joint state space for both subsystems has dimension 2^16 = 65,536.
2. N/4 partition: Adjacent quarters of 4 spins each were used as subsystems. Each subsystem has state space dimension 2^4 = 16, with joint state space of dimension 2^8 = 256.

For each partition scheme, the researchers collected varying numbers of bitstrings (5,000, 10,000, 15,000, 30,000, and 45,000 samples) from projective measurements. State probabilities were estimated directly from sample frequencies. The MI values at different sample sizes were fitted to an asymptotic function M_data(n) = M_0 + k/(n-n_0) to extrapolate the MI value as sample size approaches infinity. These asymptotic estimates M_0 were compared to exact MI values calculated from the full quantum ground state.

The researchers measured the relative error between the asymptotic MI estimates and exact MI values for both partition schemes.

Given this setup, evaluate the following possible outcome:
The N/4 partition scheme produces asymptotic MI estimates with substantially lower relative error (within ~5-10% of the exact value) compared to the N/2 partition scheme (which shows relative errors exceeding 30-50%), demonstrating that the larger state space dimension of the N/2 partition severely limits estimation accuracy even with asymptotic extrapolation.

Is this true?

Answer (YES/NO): NO